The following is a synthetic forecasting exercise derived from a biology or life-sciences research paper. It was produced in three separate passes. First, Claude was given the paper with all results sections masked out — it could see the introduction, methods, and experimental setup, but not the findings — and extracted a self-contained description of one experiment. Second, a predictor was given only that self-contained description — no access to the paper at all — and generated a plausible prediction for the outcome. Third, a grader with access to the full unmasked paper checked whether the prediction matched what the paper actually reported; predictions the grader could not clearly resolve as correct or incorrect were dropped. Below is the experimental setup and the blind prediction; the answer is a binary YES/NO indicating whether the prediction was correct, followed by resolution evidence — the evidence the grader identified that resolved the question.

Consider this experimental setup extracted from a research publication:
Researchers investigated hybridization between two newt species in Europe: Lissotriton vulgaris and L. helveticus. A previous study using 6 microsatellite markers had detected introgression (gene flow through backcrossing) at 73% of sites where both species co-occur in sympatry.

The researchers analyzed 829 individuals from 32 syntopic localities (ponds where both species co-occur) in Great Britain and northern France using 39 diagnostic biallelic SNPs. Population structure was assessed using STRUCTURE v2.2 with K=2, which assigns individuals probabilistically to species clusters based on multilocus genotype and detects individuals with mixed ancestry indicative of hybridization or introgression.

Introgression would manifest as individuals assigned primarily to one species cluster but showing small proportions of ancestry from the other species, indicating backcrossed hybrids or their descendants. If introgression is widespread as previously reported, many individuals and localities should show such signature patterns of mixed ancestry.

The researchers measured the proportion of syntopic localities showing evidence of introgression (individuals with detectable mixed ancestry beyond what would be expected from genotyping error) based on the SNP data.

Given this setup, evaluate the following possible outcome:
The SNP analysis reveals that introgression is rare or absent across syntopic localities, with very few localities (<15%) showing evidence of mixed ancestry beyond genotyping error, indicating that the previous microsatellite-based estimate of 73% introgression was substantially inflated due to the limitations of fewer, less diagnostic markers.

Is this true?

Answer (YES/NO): YES